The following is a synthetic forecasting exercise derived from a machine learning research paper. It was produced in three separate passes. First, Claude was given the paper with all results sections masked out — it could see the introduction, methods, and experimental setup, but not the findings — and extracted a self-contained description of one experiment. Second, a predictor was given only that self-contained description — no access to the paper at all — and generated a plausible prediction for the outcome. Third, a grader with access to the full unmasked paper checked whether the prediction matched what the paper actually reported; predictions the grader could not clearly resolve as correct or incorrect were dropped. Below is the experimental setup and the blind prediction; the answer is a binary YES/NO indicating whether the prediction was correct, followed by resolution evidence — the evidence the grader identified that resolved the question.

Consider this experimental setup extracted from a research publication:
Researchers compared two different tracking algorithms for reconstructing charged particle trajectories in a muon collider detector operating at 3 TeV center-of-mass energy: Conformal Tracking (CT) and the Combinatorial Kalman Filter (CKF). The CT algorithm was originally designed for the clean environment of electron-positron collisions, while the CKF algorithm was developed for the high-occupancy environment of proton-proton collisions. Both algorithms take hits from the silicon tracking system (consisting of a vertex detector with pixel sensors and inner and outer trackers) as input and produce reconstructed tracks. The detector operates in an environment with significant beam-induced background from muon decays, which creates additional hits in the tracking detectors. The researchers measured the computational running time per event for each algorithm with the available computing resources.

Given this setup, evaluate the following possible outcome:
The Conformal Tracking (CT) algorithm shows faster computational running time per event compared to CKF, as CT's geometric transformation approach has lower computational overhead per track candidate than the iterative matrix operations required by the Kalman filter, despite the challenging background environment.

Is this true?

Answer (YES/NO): NO